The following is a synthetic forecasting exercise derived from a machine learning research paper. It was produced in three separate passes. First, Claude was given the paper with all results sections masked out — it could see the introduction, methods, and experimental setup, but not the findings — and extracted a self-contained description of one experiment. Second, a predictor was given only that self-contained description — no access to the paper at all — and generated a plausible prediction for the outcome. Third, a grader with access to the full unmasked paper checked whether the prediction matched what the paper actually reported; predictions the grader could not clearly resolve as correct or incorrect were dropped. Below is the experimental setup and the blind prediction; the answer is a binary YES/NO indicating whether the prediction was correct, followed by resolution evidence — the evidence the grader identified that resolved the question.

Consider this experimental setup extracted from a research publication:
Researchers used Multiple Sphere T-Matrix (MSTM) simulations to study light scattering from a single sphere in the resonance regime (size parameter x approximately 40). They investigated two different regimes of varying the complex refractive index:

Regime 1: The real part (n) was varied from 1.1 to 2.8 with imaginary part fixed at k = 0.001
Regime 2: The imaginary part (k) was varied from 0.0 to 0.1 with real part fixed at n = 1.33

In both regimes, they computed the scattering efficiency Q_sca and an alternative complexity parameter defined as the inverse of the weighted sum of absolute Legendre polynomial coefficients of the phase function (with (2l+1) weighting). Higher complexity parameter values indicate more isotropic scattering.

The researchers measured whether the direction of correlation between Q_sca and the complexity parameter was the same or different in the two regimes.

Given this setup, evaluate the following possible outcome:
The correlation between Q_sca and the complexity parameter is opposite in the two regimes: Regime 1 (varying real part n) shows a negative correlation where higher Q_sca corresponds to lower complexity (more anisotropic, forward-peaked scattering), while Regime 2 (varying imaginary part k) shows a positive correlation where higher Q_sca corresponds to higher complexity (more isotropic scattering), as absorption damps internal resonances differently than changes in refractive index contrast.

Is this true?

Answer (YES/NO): YES